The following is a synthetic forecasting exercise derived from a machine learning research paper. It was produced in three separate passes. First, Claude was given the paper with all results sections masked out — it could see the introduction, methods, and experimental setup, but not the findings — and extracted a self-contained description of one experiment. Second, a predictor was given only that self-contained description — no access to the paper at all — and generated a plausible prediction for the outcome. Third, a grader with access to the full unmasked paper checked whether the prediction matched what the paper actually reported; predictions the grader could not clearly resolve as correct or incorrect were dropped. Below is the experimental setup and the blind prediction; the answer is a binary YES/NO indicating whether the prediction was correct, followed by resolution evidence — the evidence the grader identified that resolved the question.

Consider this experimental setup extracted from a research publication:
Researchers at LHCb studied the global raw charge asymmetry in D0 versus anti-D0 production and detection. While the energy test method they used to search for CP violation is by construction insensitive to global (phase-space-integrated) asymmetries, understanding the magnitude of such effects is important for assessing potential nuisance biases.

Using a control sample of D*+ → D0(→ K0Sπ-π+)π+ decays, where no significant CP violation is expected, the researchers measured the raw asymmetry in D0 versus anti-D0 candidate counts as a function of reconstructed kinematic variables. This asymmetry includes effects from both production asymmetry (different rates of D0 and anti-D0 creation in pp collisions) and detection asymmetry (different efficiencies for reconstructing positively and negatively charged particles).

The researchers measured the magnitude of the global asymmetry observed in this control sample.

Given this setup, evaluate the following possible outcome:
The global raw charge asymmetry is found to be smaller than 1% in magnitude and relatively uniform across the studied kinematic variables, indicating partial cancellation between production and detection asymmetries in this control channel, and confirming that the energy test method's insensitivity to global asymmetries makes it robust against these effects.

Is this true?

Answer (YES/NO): NO